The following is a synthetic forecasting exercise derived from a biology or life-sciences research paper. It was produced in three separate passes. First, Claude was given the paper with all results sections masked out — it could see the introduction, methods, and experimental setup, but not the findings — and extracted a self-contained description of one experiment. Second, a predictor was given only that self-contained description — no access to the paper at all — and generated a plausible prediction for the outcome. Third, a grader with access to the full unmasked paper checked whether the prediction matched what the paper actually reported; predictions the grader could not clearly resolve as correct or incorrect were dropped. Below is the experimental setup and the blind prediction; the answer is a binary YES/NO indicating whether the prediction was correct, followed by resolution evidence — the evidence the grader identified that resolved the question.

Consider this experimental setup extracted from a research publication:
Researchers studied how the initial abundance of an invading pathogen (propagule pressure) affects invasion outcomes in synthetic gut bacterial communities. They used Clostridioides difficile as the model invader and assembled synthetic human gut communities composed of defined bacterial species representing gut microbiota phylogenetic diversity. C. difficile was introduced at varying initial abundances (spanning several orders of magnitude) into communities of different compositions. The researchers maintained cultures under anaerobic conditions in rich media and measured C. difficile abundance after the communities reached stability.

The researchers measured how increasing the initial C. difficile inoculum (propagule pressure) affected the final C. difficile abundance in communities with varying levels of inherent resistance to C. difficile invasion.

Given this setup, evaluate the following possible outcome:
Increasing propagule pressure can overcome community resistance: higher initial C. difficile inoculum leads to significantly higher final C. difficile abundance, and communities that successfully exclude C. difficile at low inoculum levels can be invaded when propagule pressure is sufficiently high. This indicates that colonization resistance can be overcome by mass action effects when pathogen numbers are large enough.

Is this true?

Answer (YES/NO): NO